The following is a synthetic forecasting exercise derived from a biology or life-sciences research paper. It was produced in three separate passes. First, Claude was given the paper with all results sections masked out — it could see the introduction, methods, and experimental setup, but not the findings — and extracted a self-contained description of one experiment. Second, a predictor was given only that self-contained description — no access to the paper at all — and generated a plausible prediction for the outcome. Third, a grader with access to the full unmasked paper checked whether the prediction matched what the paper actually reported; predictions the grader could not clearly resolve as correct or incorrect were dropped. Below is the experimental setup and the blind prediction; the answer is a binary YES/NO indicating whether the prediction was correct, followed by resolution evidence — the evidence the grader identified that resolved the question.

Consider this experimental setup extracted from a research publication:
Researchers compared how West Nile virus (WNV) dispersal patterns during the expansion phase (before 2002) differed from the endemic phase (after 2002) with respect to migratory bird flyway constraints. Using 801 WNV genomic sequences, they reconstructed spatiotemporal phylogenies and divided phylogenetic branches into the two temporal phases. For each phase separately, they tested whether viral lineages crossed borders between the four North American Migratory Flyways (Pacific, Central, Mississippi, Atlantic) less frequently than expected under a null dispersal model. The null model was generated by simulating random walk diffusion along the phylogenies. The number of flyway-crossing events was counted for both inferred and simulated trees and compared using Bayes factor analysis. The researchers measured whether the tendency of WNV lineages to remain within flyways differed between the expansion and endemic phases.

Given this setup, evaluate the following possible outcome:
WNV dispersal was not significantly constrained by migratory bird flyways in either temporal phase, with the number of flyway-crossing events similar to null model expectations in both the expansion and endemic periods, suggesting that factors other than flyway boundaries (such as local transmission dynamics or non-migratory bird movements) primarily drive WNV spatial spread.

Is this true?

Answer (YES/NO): YES